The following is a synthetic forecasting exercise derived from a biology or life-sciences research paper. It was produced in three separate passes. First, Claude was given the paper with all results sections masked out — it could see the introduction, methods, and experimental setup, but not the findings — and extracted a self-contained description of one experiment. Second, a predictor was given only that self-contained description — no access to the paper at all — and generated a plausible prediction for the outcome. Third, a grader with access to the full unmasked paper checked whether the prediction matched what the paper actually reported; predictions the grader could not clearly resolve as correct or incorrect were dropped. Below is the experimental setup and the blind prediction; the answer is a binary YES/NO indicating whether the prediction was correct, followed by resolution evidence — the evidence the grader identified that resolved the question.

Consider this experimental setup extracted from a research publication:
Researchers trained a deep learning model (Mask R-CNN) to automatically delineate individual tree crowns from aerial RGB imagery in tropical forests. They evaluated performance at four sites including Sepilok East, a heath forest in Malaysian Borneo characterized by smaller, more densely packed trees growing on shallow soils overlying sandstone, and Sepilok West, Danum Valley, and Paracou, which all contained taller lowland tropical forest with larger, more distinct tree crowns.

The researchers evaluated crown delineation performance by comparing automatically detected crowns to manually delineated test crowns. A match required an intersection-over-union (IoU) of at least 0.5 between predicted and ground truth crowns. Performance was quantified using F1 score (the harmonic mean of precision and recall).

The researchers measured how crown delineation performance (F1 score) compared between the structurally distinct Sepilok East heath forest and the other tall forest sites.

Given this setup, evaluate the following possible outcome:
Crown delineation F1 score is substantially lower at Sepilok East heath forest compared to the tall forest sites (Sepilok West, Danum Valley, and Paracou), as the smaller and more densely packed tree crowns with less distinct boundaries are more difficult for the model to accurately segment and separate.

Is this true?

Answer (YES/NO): NO